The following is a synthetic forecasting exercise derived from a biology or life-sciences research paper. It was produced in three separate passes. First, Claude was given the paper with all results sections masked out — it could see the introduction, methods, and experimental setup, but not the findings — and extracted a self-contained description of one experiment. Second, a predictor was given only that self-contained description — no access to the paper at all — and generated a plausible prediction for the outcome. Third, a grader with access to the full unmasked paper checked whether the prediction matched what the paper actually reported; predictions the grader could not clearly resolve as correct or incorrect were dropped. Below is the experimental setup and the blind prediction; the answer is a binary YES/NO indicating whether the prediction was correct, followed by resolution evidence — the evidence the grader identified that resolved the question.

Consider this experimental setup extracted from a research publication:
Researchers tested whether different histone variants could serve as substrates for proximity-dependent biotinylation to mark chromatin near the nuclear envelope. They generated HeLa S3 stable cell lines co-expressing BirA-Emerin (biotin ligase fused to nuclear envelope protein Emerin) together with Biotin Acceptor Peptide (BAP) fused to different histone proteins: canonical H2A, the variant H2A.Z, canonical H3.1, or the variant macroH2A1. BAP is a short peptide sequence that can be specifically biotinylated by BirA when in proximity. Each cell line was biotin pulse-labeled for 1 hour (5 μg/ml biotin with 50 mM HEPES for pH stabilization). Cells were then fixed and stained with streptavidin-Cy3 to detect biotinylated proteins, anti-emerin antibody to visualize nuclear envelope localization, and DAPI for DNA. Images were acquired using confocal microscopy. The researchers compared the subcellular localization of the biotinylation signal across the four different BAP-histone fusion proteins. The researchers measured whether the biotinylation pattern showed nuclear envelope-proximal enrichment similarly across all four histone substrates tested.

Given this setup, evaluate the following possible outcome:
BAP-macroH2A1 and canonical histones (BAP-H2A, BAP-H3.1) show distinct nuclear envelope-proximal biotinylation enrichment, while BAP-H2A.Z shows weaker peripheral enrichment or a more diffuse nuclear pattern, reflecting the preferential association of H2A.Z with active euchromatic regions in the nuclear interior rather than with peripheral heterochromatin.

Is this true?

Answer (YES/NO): NO